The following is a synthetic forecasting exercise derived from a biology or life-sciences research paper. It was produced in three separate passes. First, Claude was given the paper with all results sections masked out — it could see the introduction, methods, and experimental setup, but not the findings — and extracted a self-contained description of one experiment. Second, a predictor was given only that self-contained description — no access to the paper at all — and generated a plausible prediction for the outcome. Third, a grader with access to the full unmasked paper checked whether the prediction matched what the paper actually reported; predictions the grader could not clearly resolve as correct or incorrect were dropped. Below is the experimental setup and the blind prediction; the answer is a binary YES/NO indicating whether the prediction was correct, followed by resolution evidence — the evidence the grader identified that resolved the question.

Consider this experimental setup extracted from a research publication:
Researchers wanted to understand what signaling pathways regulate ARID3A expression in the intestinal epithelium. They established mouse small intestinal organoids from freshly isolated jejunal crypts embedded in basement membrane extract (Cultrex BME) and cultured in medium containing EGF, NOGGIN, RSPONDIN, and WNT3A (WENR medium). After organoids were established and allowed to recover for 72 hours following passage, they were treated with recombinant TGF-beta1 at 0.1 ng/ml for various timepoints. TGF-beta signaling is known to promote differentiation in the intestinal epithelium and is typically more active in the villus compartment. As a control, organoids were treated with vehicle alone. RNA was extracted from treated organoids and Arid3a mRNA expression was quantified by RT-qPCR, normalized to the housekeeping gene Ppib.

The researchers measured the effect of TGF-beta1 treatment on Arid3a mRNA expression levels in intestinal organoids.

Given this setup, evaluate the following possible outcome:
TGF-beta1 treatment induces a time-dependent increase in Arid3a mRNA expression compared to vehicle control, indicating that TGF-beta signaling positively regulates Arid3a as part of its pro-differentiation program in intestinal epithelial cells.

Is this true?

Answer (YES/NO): YES